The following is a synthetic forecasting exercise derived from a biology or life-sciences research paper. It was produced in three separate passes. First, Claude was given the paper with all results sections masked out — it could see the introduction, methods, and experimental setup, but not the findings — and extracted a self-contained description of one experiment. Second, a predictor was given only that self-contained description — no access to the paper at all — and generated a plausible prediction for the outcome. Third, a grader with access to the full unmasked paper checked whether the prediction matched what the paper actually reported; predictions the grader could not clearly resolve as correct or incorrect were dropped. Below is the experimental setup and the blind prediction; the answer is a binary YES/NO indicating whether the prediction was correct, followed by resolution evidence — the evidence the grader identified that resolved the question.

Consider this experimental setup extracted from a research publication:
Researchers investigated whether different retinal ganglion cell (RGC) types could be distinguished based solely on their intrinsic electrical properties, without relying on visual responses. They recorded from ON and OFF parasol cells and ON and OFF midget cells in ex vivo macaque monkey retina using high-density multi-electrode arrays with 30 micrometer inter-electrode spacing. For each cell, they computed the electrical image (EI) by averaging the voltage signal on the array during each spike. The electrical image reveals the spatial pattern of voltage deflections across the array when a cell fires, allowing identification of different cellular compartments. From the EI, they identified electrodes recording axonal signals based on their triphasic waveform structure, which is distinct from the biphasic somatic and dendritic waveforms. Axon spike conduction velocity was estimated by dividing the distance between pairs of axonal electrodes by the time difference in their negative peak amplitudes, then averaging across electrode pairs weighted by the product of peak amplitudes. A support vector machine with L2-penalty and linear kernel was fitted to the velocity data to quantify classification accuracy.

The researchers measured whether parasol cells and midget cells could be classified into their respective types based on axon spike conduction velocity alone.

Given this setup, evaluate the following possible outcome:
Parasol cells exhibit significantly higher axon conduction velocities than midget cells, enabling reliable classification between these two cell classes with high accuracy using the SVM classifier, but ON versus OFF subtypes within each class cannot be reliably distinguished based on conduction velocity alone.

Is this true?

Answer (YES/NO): YES